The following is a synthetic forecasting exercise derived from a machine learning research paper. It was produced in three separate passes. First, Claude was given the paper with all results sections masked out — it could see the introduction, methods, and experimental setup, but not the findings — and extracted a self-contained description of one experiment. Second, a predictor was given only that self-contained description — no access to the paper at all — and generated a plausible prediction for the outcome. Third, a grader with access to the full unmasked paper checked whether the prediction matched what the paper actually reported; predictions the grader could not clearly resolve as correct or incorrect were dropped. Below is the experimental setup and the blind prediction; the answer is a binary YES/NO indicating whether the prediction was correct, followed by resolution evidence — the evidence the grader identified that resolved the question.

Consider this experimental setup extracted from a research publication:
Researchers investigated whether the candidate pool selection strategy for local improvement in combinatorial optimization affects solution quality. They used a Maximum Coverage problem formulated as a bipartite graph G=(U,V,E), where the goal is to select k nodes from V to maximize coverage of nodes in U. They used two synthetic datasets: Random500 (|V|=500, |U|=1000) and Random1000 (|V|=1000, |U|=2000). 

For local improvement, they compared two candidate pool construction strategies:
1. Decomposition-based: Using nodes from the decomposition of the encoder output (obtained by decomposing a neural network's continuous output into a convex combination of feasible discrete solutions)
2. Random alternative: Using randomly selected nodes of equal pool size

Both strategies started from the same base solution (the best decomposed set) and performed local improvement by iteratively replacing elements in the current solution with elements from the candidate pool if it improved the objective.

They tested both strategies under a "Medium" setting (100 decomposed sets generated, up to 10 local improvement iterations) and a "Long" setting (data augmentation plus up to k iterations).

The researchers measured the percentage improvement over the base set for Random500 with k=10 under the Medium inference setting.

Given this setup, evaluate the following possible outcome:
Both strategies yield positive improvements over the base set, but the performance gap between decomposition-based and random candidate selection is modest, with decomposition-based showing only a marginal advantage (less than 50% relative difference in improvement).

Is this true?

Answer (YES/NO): NO